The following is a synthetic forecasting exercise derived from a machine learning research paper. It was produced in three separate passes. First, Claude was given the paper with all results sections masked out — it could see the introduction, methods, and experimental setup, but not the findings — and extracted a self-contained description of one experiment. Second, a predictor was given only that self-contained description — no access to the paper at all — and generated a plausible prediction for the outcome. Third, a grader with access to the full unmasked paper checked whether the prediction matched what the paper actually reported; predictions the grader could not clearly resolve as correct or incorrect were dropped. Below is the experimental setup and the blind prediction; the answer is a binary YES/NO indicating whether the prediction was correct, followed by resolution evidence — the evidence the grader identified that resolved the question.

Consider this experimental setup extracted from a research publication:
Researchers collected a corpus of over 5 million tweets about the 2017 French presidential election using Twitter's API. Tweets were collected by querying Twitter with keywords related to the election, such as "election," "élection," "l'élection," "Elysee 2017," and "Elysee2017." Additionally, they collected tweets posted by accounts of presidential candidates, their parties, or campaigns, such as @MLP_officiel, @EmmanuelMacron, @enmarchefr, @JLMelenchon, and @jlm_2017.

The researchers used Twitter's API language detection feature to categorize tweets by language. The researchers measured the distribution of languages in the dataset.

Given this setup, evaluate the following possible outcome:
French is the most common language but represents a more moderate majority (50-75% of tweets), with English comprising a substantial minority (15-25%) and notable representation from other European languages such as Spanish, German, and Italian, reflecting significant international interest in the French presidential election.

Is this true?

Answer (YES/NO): NO